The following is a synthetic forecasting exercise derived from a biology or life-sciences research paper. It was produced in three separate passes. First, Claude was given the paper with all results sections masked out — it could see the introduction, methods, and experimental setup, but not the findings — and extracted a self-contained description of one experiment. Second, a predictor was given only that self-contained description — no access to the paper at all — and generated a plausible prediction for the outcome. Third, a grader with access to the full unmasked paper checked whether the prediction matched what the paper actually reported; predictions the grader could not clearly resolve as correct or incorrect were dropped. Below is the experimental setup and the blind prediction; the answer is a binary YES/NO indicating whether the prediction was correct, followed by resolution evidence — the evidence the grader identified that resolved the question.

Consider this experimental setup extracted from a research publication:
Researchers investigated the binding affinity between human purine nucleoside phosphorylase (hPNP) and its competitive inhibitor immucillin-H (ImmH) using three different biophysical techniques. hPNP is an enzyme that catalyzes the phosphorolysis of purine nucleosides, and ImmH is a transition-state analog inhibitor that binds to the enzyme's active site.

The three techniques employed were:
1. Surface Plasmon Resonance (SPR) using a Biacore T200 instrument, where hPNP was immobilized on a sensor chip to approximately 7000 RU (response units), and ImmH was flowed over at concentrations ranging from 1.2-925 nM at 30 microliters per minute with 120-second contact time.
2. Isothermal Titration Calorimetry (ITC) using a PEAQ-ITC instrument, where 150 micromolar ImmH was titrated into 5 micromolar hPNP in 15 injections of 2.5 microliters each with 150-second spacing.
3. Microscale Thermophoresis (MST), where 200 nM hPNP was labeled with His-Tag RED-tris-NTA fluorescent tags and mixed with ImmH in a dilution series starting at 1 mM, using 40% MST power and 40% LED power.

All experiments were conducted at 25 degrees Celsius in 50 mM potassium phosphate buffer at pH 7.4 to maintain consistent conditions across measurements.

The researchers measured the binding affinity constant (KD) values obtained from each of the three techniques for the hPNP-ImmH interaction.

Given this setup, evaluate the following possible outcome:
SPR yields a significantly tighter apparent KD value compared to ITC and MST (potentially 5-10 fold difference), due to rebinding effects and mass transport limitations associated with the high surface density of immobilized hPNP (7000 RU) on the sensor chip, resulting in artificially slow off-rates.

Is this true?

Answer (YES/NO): NO